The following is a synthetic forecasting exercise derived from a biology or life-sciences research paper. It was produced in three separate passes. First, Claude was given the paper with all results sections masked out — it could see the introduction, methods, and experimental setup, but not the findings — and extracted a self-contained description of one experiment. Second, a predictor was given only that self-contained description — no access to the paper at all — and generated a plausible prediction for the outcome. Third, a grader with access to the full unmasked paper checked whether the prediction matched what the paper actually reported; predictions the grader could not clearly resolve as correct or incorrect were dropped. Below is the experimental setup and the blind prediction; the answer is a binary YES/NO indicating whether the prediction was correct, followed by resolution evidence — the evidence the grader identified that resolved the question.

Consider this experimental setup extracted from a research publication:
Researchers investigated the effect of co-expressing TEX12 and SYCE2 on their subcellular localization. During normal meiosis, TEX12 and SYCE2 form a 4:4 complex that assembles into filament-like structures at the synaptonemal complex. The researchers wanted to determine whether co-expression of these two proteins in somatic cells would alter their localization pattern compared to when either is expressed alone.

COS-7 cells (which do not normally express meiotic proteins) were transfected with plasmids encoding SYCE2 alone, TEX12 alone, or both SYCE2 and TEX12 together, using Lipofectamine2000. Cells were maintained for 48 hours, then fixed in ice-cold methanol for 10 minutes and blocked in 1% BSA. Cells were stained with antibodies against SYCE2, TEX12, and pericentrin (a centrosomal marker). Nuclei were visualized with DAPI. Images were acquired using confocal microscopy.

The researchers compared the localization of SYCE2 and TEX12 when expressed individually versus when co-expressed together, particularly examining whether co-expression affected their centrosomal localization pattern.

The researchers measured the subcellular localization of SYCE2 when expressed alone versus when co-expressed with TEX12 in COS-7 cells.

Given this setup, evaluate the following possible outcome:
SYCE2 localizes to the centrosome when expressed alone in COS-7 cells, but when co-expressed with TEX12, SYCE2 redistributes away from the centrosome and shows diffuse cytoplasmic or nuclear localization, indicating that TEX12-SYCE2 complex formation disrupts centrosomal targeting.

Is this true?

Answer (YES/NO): NO